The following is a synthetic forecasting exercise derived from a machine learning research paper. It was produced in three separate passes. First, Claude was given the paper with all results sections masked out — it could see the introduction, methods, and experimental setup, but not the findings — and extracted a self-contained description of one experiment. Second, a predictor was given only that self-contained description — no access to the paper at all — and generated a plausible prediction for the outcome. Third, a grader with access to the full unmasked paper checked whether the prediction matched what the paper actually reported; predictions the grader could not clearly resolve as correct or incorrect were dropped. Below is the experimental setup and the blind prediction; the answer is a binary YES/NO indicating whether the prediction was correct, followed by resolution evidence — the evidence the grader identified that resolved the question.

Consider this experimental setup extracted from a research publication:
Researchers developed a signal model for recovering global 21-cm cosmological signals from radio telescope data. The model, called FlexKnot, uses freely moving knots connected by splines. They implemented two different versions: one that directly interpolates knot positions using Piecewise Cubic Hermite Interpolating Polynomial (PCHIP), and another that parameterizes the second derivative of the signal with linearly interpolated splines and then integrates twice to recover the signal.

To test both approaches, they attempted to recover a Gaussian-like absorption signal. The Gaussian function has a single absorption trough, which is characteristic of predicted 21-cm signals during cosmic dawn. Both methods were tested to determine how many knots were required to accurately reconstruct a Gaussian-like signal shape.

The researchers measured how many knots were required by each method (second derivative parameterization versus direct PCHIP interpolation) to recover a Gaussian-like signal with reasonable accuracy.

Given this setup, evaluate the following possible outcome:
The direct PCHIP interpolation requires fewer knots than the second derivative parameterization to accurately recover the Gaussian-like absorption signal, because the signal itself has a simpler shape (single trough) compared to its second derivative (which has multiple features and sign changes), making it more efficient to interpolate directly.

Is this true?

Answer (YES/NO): YES